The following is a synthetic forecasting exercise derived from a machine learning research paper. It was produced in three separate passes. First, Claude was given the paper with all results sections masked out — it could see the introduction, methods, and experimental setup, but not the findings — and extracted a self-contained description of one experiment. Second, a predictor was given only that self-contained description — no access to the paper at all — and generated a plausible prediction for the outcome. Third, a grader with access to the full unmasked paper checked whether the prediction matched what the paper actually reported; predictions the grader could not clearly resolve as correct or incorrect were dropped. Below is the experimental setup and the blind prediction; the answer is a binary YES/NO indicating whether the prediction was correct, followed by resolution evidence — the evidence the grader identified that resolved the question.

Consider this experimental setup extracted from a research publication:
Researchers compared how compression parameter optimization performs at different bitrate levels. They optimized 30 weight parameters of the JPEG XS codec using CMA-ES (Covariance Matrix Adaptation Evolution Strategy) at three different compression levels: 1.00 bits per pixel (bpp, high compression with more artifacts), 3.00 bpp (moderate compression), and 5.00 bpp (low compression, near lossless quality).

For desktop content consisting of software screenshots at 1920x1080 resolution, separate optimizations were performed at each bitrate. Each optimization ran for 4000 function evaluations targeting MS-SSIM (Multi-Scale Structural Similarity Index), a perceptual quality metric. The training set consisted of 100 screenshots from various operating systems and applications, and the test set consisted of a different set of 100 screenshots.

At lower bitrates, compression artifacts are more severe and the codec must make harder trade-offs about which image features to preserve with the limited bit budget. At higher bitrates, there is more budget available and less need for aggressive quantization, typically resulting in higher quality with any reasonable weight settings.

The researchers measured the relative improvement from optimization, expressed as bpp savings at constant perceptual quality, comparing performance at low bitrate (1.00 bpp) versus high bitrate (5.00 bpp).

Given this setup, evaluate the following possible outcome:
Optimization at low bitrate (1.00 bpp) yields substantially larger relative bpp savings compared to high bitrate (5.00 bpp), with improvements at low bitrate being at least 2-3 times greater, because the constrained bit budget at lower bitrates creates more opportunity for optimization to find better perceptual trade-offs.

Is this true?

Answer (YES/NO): YES